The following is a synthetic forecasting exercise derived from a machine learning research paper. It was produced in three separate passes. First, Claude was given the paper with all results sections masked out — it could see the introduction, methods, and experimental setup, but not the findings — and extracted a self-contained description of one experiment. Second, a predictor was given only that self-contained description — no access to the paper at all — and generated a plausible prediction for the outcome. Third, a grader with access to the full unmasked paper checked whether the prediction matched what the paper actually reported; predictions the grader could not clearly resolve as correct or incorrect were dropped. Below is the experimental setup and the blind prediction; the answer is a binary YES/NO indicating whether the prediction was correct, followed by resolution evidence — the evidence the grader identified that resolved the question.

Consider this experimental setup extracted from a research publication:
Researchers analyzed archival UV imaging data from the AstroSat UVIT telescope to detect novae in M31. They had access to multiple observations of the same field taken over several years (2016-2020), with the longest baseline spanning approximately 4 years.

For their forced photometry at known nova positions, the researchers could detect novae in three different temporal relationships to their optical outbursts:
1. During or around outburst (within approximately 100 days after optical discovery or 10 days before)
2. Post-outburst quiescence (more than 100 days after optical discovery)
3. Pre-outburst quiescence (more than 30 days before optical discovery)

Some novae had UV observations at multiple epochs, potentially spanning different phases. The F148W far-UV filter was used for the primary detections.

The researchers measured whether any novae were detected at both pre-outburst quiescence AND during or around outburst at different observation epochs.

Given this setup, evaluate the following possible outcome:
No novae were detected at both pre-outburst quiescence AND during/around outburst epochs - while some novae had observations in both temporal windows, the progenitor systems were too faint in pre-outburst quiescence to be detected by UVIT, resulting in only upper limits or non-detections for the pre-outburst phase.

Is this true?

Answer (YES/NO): NO